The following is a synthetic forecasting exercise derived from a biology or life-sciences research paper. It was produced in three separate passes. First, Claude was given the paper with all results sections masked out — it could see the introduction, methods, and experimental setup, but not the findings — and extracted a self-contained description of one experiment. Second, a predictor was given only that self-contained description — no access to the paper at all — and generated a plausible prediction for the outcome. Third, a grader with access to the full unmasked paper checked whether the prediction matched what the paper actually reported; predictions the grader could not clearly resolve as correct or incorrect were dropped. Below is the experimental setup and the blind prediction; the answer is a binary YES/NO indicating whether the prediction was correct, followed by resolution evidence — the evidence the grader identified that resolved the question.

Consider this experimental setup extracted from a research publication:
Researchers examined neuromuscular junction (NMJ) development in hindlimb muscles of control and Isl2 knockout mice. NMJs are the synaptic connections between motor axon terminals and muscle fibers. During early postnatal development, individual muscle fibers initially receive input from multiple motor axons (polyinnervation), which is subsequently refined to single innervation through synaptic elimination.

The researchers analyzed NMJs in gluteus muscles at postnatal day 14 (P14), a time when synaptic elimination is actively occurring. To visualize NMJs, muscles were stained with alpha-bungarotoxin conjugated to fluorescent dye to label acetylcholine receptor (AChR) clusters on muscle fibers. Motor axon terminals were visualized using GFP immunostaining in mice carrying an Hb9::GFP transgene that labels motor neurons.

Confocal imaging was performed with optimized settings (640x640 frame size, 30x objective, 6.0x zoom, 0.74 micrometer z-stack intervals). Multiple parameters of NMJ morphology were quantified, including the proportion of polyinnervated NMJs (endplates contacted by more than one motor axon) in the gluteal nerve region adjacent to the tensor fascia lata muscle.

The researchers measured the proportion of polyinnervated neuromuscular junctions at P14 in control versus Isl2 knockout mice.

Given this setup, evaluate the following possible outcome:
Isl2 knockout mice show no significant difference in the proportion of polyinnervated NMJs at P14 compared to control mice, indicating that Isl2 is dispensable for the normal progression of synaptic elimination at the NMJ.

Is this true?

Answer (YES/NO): NO